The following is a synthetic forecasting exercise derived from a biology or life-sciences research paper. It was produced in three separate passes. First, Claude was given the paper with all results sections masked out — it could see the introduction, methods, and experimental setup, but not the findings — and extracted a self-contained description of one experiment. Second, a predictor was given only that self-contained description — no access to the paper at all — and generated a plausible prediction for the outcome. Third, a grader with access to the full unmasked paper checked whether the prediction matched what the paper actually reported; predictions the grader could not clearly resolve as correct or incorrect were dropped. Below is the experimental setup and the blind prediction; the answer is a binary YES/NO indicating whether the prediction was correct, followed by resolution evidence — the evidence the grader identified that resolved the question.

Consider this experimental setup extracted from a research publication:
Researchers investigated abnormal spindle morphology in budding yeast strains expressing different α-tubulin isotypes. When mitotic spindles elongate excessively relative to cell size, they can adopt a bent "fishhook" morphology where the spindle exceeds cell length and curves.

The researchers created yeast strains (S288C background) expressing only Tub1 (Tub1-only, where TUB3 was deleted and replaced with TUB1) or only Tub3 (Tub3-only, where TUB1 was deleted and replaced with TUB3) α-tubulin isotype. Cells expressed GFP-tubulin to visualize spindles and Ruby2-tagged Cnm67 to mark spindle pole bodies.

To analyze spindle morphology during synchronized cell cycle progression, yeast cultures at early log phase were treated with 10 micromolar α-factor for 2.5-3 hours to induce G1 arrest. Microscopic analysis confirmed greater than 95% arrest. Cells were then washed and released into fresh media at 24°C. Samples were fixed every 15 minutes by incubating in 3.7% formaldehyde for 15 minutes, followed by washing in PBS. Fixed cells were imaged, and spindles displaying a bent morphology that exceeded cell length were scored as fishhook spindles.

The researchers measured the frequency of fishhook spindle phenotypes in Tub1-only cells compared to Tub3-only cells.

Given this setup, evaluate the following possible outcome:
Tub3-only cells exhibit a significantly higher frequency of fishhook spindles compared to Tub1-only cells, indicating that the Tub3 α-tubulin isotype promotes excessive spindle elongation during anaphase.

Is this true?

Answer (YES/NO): NO